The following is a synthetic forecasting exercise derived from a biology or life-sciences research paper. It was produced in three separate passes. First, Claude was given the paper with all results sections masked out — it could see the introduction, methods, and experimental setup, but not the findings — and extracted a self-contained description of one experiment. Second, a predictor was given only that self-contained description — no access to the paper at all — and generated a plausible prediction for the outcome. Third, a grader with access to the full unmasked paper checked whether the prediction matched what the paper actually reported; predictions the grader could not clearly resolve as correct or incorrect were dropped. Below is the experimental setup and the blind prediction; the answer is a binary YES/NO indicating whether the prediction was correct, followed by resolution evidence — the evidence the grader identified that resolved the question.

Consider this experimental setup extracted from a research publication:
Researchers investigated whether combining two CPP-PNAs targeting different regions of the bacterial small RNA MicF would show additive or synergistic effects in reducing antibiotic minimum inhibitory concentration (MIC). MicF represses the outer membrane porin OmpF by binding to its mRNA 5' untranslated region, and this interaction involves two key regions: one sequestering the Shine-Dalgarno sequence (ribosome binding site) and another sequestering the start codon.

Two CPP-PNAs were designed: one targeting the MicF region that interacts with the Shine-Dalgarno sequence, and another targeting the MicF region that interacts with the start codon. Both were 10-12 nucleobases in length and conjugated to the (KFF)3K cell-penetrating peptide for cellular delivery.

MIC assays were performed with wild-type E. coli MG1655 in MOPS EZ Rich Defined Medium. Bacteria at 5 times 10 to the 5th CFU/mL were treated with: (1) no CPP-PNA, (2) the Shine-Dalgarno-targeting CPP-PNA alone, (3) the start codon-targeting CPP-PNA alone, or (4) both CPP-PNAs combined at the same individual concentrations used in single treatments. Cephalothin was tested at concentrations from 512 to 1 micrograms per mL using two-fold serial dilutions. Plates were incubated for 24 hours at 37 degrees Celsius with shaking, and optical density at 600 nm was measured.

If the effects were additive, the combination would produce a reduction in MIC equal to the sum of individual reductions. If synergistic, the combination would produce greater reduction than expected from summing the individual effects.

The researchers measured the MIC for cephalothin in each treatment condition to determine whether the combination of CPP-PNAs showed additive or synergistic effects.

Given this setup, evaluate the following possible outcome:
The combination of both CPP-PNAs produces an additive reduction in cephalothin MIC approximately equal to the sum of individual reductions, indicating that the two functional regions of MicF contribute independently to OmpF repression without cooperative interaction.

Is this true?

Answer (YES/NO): NO